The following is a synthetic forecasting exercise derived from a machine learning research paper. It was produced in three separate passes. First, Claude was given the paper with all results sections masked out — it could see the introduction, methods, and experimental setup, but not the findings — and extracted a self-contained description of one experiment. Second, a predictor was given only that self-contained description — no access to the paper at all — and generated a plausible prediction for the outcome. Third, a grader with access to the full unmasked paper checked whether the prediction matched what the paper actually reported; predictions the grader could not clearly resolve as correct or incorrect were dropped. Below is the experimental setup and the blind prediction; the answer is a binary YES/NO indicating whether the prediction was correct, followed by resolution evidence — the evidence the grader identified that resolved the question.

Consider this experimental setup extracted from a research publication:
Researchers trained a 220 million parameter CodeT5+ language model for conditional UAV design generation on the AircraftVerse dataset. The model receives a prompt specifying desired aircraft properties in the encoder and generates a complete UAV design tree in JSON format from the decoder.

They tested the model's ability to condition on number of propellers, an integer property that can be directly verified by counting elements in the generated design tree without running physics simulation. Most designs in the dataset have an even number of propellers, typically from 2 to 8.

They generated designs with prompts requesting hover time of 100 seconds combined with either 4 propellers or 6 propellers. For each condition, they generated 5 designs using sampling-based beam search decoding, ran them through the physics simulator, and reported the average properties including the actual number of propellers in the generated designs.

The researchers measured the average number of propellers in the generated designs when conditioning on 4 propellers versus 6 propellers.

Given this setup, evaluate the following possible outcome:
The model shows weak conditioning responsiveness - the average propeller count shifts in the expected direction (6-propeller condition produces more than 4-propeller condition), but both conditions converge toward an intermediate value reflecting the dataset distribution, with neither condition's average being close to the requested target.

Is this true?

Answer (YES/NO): NO